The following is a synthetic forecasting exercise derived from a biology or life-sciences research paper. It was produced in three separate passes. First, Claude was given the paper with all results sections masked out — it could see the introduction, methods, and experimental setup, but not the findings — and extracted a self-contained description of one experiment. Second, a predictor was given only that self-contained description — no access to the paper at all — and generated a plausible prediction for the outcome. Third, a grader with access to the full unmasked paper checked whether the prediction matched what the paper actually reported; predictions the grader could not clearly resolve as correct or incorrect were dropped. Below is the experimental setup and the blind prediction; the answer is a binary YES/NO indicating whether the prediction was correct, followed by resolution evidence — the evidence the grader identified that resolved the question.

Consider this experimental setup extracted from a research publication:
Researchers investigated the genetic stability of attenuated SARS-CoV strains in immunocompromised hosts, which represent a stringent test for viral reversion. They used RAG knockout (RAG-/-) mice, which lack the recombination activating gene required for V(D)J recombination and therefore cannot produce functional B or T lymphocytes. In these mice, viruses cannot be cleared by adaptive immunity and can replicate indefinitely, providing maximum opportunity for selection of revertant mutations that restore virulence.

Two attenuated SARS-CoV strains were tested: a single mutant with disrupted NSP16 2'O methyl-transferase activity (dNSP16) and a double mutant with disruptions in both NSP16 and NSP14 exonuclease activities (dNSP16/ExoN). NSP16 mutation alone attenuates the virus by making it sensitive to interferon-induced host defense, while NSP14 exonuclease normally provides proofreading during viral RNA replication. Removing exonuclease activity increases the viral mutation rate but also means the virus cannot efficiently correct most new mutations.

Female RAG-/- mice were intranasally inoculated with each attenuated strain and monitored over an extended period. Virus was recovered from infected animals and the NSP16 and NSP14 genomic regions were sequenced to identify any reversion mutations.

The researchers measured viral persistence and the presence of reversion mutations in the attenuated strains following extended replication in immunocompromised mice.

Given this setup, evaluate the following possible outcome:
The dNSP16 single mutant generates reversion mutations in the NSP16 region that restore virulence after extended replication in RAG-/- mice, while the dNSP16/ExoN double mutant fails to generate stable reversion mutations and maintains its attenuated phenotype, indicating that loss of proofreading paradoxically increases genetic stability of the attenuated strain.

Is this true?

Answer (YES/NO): NO